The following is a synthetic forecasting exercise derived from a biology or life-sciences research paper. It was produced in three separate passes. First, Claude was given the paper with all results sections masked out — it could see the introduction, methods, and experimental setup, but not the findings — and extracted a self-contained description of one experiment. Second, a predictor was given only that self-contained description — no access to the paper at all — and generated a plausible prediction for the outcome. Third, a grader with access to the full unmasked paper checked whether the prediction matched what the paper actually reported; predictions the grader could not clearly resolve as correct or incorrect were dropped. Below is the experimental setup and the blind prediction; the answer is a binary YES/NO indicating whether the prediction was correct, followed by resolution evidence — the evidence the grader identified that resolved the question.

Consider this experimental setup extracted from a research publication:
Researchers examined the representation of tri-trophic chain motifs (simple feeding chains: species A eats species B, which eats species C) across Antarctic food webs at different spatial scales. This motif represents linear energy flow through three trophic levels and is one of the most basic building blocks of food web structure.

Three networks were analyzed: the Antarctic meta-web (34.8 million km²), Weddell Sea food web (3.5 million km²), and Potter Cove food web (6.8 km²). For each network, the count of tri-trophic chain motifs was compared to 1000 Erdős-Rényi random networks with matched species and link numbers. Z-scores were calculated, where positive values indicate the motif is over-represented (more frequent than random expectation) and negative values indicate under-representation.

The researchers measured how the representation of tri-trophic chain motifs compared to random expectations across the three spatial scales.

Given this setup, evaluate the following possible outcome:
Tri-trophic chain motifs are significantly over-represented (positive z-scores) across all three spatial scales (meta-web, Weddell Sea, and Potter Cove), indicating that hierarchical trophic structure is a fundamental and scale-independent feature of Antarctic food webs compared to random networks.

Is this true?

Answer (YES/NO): NO